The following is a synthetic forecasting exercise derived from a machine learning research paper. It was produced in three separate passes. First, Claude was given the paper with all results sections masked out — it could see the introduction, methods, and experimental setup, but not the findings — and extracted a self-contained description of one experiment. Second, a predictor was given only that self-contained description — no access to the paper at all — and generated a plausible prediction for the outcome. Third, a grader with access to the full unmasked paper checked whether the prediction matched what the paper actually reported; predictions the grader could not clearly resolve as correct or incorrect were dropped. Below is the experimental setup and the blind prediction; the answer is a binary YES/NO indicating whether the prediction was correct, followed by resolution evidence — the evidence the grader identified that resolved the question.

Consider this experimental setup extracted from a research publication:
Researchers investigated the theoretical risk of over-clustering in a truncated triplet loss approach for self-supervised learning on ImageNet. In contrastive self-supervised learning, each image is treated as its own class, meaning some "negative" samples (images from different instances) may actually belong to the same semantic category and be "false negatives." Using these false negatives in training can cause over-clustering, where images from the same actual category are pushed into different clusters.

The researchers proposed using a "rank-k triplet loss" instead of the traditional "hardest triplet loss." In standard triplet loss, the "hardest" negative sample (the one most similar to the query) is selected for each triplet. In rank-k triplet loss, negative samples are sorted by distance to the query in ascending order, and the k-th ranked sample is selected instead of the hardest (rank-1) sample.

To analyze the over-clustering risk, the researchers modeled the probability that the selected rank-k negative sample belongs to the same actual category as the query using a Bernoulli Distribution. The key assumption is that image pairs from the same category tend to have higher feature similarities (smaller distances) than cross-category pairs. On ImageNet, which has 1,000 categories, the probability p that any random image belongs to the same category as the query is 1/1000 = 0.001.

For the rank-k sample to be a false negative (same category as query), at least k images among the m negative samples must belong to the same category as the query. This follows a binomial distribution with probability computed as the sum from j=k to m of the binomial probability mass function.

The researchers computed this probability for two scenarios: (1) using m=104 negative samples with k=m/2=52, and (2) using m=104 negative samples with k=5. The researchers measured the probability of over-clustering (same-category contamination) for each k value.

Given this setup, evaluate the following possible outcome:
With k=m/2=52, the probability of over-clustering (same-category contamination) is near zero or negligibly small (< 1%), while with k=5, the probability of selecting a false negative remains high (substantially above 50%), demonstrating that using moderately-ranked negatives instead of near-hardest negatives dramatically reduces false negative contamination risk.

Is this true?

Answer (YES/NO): NO